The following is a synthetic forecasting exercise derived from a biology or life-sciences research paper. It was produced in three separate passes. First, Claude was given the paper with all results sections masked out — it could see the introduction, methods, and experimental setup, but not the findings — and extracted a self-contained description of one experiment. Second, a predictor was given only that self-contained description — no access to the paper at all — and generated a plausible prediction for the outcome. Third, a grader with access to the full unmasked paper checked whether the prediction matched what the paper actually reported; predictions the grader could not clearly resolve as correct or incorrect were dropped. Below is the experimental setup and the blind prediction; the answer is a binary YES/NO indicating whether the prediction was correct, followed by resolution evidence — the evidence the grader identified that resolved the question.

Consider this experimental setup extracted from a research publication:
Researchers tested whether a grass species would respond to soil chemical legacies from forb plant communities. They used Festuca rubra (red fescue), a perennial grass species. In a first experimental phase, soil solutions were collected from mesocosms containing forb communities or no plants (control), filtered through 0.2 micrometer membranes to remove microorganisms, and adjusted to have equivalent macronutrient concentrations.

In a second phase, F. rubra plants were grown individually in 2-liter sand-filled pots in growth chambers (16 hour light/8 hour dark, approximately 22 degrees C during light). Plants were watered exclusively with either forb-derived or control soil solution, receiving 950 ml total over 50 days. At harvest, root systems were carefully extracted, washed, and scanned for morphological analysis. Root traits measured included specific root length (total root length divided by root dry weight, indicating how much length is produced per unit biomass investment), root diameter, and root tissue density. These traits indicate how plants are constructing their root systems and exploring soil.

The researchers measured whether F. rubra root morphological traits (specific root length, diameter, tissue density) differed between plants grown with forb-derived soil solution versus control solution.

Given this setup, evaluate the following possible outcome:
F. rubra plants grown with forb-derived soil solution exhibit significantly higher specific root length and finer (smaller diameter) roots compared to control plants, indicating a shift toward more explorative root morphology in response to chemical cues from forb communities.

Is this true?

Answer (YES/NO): NO